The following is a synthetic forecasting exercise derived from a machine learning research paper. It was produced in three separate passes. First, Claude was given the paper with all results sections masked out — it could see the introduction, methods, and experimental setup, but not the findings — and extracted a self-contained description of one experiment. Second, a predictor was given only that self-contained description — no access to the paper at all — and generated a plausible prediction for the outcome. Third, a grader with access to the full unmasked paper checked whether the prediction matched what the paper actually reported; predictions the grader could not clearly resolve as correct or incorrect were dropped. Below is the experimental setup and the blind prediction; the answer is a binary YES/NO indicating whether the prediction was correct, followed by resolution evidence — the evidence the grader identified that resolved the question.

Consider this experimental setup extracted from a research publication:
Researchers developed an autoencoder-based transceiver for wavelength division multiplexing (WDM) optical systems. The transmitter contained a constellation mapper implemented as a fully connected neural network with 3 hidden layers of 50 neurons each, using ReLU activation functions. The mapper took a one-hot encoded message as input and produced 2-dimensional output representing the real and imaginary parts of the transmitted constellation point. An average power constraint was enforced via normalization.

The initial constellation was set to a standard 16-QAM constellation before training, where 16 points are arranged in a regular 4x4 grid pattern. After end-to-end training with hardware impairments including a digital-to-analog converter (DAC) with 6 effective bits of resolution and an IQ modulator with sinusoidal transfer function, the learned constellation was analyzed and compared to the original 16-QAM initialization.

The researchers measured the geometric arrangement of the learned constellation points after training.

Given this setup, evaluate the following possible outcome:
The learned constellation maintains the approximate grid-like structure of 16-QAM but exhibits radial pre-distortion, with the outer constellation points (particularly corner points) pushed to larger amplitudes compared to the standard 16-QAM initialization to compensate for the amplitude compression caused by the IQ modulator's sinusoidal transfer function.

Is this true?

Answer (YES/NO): NO